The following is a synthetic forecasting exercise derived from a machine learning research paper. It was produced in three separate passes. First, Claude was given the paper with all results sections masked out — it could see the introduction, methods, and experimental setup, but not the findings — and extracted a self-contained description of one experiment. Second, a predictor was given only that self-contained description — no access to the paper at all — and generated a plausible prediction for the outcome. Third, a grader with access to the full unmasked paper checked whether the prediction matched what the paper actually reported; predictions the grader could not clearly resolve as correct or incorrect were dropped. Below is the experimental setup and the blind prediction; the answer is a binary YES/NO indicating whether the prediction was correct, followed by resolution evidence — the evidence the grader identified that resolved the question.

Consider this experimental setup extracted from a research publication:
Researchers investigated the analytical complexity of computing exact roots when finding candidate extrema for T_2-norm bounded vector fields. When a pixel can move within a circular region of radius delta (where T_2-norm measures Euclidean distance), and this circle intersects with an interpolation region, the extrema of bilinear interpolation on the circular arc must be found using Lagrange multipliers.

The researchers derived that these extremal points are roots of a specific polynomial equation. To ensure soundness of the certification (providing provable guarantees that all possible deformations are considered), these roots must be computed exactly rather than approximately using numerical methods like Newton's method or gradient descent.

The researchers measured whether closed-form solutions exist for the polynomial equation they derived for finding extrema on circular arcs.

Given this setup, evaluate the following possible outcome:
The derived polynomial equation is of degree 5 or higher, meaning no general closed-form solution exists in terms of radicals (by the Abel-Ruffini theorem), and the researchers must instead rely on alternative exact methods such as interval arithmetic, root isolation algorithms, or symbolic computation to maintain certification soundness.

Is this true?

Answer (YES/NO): NO